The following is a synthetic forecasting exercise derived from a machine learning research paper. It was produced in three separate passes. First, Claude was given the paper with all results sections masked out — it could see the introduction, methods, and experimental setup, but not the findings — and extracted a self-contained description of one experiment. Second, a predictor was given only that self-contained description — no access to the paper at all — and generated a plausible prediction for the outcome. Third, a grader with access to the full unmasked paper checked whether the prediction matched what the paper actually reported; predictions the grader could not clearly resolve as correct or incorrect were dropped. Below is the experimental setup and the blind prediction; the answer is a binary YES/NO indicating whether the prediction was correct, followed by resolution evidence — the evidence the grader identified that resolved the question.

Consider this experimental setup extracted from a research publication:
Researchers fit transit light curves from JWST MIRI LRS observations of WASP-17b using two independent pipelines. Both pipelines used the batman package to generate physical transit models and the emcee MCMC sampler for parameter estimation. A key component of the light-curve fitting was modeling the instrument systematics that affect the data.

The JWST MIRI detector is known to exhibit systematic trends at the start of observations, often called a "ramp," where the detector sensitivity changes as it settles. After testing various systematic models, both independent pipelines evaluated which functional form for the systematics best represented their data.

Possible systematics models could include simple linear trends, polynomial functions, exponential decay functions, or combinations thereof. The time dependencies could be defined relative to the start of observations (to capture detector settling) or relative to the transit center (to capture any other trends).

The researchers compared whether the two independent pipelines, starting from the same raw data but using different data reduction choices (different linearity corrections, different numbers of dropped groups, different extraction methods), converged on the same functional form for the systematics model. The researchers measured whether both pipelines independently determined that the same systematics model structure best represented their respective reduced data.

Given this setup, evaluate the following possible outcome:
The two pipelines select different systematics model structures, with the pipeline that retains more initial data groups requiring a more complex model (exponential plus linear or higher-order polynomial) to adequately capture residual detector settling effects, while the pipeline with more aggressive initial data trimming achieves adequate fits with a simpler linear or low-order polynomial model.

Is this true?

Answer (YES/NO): NO